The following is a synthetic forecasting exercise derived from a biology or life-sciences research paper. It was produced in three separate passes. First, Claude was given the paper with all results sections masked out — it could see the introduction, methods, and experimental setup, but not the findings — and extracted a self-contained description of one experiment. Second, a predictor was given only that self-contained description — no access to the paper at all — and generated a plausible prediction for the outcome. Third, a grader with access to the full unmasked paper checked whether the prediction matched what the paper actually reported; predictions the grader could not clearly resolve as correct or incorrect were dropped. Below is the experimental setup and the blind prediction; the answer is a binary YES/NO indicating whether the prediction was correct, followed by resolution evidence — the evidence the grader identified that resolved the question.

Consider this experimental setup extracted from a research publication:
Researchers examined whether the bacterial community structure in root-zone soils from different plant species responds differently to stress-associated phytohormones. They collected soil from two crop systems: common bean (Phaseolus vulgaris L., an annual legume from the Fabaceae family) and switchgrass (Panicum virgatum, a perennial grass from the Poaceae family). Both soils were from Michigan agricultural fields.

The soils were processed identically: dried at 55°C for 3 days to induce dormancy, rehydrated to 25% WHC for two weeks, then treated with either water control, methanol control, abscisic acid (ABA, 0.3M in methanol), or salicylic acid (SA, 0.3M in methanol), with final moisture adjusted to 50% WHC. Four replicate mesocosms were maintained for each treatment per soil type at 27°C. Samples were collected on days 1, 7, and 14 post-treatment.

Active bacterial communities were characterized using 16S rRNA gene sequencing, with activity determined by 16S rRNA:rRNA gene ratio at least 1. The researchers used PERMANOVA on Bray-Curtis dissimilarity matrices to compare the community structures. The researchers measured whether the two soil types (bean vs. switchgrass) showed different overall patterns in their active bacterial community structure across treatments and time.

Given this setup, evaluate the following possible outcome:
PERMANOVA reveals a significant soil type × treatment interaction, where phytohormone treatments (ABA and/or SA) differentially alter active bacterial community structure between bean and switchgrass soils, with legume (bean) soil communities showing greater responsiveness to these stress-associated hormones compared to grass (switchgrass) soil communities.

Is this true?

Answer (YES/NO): NO